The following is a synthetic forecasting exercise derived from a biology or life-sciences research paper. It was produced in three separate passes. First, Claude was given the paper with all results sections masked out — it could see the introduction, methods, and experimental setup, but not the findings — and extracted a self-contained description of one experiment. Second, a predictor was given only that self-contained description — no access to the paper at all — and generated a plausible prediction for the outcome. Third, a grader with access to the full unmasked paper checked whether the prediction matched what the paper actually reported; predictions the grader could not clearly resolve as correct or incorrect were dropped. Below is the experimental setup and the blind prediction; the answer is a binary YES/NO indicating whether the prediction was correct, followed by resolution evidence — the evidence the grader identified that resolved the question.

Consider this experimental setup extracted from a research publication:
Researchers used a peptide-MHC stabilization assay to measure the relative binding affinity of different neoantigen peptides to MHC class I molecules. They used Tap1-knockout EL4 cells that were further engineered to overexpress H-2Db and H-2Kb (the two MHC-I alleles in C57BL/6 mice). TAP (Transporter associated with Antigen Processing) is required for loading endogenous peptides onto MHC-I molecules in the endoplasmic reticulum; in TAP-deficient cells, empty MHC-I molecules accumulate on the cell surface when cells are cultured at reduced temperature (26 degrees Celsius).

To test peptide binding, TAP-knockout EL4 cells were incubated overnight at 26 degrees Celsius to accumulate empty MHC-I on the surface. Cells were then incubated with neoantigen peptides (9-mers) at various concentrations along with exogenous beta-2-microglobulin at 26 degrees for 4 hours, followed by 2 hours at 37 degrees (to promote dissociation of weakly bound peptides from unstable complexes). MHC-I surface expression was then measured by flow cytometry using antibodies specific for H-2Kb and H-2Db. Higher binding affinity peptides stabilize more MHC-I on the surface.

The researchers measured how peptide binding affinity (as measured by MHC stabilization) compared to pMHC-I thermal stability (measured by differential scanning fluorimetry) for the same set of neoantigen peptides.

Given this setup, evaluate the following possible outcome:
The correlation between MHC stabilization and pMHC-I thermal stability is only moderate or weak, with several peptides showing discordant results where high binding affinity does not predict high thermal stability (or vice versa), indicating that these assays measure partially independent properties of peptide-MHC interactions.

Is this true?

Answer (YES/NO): YES